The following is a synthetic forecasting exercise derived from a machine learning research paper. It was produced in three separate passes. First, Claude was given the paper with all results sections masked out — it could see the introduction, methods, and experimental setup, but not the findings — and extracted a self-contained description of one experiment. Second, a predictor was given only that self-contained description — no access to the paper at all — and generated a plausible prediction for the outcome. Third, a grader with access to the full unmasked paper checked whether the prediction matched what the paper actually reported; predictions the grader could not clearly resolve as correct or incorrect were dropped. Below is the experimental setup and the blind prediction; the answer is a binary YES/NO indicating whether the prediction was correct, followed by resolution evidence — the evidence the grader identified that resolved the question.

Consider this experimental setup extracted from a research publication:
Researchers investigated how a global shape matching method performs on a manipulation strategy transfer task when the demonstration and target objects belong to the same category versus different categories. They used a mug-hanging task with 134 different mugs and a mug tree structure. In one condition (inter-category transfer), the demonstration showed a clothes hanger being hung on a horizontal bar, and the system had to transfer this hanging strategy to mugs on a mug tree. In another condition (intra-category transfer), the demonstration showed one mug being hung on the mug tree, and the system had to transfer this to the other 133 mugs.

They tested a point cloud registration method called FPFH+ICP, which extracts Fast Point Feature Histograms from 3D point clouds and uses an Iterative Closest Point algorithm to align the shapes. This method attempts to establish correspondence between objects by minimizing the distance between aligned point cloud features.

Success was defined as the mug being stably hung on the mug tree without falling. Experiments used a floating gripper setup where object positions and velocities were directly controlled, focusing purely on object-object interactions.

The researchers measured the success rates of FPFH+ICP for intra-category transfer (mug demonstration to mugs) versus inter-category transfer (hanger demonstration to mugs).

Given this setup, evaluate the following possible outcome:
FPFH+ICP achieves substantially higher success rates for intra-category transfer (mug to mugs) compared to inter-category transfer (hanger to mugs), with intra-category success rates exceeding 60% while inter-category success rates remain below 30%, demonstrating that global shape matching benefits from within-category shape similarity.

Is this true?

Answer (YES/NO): NO